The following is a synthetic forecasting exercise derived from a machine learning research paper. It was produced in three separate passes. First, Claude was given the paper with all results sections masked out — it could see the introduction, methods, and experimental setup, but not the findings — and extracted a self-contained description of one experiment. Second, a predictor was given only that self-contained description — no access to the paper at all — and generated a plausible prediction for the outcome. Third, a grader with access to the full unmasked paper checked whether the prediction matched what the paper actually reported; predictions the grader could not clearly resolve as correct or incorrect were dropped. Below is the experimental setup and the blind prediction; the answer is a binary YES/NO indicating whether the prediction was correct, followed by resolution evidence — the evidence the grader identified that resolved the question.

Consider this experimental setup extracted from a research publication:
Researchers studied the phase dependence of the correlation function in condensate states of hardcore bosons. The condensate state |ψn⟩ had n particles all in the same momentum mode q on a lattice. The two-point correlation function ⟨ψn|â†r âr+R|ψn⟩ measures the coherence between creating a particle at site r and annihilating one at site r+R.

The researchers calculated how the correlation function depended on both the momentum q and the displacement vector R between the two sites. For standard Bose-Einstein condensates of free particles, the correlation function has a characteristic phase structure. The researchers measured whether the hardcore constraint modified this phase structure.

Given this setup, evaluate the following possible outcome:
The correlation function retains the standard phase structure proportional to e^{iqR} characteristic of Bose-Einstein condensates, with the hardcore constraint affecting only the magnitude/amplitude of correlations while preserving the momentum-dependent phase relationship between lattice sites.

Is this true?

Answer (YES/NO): YES